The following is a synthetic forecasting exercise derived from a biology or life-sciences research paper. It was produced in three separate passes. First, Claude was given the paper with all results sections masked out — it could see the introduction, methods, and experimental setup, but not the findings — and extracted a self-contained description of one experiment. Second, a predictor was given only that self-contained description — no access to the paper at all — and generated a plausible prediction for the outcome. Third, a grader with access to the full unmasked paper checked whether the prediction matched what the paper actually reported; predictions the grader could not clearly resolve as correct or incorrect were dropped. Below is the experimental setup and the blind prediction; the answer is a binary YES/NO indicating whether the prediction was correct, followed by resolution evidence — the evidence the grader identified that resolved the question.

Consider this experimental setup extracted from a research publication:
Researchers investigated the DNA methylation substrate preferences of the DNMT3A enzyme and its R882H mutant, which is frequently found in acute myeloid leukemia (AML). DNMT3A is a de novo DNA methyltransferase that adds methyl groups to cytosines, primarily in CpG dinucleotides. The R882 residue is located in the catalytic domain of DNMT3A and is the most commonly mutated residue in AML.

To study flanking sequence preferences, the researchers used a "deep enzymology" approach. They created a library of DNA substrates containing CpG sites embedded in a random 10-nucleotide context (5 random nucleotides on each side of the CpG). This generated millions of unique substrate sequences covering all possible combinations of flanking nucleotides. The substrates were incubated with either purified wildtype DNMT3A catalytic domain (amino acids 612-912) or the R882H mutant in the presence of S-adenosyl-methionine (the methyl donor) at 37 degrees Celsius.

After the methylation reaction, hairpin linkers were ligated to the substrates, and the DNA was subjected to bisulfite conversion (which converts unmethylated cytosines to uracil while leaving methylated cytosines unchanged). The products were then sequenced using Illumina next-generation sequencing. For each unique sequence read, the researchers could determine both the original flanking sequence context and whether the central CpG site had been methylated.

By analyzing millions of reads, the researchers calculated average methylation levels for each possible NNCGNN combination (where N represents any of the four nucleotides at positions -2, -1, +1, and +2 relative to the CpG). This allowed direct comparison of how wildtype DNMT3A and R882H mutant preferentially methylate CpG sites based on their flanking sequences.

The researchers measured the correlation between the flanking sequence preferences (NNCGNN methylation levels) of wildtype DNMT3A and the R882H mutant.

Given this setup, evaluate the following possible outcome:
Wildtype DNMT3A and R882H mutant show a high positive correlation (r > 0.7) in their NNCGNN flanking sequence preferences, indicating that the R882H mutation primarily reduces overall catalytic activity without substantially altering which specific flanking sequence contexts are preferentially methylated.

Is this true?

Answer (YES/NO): NO